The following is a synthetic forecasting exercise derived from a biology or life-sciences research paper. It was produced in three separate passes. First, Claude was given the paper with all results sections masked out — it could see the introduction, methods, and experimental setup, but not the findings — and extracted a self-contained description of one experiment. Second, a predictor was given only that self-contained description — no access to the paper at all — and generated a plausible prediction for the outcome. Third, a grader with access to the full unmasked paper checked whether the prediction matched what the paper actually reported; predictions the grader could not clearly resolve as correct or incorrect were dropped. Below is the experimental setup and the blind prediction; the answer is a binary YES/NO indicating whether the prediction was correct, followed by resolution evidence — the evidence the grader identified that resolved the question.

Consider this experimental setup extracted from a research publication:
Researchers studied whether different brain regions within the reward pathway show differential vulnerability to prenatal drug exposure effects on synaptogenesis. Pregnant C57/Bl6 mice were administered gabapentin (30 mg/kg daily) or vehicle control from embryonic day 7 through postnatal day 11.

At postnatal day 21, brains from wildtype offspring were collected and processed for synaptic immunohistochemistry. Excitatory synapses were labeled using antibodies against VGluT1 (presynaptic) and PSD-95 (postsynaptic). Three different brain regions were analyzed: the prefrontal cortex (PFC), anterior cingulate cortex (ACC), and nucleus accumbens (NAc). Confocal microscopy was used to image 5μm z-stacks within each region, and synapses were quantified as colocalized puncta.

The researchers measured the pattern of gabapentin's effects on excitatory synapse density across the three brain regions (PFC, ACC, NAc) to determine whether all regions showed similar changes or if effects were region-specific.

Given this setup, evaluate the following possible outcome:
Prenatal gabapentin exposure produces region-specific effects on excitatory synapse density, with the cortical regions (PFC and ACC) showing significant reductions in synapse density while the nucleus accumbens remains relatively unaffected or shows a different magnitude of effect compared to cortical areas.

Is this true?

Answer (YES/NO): NO